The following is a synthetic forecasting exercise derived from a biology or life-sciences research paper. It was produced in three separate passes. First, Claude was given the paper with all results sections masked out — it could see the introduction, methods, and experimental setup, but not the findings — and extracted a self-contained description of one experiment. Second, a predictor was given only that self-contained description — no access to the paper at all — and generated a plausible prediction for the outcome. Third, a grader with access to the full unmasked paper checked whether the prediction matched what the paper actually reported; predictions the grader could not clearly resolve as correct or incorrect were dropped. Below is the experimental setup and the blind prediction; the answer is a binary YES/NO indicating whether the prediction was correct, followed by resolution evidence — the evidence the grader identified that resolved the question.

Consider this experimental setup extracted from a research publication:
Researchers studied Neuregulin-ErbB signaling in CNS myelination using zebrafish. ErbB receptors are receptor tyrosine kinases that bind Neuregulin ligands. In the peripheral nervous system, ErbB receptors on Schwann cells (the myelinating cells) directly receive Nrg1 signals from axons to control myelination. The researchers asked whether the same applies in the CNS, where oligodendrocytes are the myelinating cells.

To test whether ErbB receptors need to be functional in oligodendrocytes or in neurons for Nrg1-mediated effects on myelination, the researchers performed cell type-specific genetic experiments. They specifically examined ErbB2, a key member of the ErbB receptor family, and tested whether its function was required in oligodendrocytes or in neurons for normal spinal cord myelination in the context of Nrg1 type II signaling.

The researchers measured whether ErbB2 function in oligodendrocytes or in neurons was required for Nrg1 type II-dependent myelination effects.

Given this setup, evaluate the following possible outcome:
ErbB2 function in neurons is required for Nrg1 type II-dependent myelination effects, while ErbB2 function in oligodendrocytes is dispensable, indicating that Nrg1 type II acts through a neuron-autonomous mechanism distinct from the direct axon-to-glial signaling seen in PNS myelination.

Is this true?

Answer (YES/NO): YES